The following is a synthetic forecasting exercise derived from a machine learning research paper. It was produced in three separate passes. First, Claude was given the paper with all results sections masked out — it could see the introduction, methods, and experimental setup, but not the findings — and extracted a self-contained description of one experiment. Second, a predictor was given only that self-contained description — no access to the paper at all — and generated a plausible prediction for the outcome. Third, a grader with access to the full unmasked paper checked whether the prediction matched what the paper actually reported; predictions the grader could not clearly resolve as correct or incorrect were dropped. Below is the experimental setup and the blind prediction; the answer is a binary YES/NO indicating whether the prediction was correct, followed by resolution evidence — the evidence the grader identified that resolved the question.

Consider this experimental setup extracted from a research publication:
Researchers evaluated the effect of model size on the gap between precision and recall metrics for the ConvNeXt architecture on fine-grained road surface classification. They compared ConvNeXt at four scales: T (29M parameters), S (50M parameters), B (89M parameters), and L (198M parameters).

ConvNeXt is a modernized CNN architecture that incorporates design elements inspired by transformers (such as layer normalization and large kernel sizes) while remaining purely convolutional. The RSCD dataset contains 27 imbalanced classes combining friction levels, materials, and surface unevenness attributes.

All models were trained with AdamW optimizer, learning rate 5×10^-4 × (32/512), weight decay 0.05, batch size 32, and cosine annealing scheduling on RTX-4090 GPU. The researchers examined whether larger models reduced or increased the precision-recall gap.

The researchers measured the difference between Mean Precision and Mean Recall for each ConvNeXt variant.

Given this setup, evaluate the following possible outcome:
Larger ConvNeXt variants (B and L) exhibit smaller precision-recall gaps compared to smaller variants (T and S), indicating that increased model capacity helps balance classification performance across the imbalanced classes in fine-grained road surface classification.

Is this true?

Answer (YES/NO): NO